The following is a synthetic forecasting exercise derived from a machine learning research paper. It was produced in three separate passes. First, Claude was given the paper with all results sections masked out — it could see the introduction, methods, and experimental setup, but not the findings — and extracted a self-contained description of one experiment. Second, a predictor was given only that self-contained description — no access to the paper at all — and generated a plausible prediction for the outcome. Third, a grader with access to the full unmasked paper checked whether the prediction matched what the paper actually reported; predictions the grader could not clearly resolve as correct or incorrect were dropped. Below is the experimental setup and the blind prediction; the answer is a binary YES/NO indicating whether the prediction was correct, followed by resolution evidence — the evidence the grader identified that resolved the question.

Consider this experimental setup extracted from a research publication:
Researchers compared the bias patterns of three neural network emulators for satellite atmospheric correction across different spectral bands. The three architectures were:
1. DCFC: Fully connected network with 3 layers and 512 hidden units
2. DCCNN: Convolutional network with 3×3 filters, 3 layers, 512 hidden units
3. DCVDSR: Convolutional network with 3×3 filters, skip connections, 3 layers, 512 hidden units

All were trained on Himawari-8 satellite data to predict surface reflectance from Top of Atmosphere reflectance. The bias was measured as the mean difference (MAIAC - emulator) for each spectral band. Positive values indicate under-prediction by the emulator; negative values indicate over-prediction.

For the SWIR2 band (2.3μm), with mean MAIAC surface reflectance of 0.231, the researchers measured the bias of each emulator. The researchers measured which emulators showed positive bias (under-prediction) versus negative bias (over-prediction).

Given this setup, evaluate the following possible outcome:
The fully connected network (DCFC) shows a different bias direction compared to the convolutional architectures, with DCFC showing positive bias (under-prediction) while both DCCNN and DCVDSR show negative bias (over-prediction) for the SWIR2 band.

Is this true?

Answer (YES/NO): NO